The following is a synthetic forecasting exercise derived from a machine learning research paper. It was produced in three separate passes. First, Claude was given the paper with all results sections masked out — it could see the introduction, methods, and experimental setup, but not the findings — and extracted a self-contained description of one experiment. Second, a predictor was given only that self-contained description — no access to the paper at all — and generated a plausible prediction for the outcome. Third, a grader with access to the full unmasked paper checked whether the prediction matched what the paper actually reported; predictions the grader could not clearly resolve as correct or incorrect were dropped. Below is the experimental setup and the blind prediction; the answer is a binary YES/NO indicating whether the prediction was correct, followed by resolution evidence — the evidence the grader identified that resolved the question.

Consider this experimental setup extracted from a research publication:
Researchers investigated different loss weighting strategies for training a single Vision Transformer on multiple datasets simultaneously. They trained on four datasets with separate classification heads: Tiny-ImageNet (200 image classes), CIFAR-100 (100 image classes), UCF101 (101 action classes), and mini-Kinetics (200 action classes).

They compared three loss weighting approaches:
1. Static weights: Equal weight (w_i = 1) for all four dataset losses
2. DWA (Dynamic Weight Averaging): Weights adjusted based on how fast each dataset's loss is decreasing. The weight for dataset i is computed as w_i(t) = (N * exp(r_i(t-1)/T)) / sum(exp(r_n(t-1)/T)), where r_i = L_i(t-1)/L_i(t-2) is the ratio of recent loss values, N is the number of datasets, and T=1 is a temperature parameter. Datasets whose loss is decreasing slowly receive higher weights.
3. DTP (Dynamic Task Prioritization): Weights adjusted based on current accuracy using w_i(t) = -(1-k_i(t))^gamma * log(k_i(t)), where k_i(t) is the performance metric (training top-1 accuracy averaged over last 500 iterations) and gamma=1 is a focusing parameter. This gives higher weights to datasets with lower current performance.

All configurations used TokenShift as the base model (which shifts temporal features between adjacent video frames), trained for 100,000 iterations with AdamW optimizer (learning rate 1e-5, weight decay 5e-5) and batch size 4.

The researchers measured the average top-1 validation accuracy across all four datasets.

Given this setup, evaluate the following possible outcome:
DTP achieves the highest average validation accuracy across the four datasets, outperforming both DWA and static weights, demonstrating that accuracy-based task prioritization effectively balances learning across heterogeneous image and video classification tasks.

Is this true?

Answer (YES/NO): NO